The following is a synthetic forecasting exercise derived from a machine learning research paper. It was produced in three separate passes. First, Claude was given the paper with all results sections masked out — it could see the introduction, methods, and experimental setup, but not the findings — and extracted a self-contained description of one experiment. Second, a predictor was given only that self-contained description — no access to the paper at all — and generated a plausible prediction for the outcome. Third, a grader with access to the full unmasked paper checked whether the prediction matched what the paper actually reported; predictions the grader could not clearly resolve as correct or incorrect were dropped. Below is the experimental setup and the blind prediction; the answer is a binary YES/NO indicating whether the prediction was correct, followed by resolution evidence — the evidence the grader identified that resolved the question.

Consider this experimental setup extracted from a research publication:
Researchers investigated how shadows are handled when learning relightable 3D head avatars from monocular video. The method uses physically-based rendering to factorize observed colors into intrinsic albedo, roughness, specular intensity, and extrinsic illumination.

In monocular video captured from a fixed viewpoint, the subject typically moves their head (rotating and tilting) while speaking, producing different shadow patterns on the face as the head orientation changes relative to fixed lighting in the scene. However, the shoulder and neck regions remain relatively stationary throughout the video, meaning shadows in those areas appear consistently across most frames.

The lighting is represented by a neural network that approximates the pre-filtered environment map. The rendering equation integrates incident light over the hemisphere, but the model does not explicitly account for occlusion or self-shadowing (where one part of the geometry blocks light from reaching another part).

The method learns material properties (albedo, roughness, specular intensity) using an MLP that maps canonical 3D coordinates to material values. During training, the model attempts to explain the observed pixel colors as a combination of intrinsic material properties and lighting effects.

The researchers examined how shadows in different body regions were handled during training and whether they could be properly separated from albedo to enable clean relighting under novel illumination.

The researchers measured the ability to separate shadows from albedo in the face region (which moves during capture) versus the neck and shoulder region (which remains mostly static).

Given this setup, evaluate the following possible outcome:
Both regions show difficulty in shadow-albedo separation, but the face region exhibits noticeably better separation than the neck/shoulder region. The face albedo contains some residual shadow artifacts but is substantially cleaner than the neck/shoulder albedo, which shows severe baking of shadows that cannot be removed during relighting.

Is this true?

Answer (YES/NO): NO